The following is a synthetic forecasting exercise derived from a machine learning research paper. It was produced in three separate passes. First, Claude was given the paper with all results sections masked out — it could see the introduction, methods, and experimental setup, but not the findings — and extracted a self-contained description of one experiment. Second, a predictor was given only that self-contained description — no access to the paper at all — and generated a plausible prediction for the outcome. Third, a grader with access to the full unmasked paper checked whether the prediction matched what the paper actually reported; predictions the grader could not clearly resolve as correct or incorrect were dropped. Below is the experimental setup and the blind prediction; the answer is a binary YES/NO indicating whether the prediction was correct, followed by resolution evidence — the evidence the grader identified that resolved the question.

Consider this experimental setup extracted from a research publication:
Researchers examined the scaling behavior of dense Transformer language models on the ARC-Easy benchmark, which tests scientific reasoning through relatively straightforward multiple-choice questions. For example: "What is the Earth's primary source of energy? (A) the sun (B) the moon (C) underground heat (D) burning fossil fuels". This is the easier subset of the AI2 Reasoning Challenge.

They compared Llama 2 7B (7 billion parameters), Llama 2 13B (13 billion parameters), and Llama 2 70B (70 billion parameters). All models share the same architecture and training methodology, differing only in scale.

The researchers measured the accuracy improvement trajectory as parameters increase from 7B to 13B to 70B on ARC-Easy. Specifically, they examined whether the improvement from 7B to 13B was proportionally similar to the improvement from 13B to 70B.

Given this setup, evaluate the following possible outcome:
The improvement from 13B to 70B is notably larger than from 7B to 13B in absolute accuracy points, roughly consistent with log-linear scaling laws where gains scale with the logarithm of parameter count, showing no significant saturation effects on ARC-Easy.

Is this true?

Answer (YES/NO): NO